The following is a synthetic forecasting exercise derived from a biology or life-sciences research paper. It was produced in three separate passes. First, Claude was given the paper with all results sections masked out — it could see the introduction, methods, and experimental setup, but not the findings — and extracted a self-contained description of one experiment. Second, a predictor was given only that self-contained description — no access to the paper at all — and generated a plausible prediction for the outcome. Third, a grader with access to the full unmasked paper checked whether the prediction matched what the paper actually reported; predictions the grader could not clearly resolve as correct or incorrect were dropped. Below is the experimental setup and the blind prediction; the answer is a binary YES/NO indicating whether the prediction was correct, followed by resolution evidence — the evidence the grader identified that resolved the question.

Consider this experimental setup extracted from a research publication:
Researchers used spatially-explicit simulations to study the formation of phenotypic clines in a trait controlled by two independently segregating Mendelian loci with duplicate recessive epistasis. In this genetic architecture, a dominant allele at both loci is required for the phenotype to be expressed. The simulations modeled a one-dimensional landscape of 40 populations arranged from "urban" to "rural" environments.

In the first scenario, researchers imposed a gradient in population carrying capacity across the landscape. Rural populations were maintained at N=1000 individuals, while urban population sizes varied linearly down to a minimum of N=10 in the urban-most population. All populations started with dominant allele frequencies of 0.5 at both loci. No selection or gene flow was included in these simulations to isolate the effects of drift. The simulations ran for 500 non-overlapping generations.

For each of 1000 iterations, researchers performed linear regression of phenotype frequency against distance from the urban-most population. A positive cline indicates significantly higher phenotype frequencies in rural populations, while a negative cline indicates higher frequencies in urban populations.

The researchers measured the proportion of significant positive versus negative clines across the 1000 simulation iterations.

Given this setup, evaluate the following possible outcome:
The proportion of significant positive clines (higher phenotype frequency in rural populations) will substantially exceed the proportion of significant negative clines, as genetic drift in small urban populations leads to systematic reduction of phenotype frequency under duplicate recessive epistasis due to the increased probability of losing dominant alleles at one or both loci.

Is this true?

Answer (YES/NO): YES